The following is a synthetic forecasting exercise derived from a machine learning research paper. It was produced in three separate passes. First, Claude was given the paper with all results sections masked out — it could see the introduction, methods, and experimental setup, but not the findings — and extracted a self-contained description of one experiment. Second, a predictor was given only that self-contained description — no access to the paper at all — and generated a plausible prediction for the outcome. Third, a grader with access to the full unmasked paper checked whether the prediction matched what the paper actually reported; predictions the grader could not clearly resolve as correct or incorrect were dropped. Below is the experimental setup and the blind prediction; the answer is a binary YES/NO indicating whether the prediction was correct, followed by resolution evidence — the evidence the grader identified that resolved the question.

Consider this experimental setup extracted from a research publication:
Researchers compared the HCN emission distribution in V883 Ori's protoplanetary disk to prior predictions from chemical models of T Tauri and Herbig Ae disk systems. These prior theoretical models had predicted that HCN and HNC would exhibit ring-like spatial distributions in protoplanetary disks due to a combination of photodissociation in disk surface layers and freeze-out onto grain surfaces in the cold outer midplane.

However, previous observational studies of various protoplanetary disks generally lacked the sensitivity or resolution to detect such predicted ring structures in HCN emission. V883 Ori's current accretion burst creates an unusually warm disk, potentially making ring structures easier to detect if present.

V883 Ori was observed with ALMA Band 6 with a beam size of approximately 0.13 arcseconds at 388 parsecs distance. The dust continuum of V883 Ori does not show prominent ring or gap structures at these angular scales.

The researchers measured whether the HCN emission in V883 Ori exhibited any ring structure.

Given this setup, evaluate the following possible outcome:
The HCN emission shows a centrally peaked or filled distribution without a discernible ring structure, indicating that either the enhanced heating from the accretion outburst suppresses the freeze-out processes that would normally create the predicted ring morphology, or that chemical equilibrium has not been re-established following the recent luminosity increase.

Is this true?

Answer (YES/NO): NO